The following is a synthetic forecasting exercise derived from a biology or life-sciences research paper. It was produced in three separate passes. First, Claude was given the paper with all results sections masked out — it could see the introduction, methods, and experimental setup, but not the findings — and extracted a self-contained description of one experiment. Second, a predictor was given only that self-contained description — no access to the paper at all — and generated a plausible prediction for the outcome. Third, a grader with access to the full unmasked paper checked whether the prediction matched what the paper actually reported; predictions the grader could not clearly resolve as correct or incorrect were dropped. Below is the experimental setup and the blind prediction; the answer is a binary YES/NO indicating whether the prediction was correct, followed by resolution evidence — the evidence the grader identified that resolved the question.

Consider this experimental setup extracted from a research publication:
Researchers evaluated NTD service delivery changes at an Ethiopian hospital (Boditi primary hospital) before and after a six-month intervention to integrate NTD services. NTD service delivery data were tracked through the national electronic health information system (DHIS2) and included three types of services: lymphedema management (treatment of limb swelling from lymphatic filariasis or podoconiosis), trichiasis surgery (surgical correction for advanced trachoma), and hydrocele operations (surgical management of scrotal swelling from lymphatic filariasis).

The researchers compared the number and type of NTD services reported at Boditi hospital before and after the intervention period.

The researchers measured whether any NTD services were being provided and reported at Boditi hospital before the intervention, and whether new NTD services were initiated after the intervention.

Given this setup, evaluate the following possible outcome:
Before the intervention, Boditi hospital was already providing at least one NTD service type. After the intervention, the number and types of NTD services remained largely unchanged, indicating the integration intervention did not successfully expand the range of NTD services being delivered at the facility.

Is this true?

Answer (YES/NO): NO